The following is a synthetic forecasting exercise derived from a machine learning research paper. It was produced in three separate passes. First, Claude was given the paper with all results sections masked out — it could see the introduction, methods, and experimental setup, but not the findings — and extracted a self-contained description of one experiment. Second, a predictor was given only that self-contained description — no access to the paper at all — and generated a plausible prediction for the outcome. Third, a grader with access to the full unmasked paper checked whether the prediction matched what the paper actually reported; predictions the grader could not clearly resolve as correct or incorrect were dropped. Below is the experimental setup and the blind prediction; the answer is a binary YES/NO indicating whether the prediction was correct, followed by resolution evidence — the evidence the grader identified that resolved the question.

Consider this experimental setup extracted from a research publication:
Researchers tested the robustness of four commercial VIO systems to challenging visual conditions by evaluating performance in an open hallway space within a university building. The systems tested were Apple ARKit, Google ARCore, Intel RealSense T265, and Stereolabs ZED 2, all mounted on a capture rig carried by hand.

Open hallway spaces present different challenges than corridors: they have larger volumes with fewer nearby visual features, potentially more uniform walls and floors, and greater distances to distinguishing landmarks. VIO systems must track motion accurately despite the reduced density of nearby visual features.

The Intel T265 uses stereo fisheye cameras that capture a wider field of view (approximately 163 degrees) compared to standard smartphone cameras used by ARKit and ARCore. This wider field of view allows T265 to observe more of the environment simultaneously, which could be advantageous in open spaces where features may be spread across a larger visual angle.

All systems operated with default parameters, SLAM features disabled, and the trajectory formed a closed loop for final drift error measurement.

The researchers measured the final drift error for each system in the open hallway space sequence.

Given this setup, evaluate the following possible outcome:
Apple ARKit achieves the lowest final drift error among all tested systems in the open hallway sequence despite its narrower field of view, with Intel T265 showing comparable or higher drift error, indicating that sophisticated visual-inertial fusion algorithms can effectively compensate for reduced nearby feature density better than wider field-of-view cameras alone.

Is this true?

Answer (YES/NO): NO